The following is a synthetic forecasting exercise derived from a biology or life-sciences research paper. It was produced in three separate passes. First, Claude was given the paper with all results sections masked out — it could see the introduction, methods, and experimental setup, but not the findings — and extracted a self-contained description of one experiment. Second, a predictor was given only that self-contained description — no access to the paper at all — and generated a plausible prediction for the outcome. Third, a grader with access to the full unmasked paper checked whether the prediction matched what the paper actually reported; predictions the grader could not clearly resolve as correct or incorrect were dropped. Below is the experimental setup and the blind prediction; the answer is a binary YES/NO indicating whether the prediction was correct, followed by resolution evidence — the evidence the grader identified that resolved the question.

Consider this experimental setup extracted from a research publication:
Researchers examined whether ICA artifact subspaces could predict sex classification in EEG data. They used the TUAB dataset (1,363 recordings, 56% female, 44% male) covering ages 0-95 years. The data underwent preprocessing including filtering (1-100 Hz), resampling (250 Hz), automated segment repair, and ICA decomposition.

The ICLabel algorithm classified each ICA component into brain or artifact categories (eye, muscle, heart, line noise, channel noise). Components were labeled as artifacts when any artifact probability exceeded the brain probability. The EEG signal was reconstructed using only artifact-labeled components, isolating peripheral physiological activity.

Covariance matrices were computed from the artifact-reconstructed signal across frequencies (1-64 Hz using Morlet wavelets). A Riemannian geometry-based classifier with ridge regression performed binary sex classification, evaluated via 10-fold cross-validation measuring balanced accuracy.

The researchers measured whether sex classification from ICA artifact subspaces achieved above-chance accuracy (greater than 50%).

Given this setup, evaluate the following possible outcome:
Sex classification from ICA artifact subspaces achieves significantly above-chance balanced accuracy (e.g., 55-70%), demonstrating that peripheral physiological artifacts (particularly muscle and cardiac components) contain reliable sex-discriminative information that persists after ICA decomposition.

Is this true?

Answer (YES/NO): YES